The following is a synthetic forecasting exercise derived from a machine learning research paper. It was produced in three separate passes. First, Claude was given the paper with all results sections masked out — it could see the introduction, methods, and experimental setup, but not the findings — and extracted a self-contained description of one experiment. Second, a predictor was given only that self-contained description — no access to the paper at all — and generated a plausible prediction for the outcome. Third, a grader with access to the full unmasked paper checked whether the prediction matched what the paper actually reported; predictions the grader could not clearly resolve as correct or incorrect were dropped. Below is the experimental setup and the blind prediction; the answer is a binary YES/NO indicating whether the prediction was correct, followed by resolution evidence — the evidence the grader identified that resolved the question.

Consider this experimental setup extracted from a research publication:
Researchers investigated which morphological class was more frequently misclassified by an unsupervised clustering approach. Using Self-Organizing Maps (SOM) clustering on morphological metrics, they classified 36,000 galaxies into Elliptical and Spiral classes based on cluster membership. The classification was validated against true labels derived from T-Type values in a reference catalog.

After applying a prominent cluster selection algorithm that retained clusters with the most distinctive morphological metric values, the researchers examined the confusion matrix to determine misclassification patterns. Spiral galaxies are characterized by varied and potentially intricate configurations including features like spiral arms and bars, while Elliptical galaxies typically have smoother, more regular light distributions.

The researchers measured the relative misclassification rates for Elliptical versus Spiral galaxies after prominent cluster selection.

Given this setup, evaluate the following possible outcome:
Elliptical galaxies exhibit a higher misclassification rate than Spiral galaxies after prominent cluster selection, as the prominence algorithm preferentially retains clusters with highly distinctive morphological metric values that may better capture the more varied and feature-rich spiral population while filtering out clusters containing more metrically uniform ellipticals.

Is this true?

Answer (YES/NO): NO